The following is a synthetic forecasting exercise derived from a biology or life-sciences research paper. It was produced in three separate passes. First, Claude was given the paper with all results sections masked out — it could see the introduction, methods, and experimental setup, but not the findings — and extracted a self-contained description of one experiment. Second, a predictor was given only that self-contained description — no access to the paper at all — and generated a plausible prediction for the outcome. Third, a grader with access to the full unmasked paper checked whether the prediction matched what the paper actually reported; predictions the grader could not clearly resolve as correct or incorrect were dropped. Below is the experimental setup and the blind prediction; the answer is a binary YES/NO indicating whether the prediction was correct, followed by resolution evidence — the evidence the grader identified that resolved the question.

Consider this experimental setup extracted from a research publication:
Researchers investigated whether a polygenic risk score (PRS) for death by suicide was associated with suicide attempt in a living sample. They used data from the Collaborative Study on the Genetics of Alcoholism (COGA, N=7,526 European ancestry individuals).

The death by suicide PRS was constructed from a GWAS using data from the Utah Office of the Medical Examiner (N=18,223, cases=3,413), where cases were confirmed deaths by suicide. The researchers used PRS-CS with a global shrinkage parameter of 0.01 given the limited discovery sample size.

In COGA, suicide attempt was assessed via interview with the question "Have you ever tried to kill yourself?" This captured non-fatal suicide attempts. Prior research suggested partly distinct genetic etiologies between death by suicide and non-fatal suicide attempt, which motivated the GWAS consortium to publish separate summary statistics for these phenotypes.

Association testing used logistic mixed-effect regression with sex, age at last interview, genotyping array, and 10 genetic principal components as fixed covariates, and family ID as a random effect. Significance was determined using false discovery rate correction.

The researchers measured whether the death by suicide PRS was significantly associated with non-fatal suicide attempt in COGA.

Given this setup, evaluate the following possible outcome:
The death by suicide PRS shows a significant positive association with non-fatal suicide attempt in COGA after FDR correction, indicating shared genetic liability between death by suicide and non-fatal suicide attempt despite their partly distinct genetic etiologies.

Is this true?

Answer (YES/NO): YES